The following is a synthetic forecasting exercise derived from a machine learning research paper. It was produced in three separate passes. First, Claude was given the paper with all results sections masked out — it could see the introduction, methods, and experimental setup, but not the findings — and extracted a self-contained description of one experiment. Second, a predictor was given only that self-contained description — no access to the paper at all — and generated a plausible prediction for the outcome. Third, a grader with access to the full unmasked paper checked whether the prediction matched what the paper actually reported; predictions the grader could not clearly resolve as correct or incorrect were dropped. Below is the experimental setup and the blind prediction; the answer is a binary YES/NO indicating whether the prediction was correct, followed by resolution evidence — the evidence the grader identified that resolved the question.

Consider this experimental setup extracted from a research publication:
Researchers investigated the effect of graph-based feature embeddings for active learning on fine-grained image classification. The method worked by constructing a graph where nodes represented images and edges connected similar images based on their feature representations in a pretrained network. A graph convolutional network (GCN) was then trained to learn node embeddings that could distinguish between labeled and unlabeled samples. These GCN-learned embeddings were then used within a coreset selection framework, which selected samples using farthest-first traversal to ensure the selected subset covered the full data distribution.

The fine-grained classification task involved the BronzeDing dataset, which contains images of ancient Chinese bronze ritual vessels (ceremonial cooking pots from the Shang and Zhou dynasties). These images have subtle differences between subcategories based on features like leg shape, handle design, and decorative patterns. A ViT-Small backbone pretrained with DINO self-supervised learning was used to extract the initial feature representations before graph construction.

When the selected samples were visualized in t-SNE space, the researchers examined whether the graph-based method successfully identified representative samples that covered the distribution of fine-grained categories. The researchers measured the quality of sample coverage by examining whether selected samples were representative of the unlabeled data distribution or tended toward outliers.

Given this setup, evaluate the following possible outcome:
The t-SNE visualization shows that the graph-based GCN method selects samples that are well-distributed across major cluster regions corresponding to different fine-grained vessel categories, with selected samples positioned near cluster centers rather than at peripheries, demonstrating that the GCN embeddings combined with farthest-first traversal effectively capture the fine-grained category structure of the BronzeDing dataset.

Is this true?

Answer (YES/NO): NO